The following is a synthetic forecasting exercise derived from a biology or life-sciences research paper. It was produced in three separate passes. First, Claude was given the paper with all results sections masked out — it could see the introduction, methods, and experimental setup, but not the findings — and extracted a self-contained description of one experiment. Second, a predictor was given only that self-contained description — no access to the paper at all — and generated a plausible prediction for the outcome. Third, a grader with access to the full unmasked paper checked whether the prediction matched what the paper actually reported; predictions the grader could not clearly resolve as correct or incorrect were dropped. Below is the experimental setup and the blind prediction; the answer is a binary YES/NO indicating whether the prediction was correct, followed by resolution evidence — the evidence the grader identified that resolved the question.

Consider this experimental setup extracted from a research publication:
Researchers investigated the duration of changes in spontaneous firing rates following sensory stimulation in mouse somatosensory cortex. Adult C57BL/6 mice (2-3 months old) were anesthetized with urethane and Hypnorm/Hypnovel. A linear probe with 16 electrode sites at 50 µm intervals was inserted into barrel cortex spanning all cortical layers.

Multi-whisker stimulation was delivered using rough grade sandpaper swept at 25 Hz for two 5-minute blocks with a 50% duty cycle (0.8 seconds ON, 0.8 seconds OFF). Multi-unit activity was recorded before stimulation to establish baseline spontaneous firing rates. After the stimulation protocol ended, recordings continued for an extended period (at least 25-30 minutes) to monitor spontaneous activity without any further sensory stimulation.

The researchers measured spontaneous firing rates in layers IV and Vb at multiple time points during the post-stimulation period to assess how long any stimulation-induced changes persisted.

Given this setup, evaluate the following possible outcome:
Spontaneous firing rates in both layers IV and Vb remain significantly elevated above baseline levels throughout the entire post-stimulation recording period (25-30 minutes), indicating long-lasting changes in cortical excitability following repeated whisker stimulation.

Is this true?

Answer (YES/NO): YES